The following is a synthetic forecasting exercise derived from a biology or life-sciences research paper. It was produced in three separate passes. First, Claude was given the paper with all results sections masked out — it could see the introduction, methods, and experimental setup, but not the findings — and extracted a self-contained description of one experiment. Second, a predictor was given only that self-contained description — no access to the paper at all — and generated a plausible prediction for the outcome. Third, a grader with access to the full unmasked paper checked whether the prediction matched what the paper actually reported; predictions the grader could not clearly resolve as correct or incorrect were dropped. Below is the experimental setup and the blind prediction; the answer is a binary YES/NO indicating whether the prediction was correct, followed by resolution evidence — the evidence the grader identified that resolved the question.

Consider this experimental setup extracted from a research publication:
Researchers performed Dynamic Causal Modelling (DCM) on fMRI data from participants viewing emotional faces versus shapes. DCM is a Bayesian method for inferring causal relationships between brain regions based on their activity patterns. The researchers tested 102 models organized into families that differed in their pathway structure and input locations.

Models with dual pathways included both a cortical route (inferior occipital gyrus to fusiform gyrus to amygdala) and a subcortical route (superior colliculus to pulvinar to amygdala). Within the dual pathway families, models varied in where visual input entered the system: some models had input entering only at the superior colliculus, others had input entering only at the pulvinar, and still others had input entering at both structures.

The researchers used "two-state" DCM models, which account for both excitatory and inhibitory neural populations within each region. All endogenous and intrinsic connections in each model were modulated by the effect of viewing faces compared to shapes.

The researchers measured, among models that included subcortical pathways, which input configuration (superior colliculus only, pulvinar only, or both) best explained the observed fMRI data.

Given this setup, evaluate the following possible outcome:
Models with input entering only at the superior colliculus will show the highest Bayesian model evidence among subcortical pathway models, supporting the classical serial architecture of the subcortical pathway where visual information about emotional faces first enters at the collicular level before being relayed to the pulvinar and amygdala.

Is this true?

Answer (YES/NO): NO